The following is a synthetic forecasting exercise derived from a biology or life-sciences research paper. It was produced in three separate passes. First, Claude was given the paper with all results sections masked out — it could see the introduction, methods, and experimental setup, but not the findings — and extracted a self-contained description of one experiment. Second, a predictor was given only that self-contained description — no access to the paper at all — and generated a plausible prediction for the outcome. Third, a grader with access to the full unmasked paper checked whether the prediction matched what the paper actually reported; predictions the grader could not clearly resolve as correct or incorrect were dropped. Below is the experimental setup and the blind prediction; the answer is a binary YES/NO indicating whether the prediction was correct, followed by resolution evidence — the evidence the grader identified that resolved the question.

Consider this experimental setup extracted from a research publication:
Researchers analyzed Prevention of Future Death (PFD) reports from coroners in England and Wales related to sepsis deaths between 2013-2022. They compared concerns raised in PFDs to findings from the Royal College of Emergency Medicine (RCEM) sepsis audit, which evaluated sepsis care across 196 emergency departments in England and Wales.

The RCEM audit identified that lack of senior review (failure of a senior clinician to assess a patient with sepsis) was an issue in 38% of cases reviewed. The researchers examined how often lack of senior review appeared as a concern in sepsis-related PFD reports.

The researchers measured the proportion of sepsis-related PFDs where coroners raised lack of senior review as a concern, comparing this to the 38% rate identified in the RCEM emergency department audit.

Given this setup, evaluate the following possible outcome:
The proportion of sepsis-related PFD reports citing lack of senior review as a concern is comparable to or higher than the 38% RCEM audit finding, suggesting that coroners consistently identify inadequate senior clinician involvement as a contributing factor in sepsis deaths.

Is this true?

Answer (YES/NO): NO